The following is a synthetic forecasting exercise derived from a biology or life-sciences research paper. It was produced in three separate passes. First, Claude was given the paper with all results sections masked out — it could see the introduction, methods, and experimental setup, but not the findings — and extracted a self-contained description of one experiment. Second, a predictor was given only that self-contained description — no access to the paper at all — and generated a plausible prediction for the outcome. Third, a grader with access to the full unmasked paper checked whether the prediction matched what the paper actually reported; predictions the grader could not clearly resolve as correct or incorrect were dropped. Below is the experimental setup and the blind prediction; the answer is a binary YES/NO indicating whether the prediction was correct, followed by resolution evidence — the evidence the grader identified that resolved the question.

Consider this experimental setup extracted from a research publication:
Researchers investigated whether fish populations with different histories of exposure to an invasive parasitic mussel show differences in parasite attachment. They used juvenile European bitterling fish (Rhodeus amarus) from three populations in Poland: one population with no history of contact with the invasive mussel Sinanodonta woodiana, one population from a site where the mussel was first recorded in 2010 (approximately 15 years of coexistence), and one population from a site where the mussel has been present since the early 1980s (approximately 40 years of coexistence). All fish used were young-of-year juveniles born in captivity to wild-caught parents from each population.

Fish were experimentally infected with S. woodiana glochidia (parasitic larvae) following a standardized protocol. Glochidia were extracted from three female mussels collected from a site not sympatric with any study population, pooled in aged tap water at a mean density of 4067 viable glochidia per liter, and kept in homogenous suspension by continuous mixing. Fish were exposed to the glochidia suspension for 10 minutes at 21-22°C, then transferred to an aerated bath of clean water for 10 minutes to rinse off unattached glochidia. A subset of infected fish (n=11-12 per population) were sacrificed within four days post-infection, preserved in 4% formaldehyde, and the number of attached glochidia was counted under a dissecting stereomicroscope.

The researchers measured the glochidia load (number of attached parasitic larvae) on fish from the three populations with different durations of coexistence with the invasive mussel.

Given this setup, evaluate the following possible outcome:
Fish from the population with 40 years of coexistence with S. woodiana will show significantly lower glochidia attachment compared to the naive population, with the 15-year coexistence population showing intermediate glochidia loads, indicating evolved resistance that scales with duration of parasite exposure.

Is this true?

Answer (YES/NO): YES